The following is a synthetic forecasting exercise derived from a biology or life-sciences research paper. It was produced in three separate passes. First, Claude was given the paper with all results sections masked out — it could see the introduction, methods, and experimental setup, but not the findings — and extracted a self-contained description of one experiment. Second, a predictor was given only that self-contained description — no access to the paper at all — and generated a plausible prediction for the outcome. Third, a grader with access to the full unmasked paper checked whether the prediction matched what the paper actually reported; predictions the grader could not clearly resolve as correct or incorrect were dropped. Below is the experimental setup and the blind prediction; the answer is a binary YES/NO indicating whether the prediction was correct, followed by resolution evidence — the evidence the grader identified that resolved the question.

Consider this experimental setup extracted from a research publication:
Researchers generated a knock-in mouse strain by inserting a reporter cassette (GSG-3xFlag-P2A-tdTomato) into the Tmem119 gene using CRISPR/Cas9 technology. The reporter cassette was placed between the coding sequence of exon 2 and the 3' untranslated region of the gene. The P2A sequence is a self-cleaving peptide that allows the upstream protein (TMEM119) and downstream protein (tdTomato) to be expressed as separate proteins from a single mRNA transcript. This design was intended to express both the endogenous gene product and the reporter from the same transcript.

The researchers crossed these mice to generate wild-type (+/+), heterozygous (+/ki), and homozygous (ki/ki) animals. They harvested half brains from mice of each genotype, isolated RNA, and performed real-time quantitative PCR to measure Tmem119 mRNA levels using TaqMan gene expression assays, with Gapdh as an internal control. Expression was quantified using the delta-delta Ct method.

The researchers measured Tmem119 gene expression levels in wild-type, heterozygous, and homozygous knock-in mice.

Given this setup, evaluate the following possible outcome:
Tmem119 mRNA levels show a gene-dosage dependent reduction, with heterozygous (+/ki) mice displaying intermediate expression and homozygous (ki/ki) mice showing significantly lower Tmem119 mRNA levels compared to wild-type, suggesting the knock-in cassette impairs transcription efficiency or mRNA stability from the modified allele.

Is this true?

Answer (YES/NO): NO